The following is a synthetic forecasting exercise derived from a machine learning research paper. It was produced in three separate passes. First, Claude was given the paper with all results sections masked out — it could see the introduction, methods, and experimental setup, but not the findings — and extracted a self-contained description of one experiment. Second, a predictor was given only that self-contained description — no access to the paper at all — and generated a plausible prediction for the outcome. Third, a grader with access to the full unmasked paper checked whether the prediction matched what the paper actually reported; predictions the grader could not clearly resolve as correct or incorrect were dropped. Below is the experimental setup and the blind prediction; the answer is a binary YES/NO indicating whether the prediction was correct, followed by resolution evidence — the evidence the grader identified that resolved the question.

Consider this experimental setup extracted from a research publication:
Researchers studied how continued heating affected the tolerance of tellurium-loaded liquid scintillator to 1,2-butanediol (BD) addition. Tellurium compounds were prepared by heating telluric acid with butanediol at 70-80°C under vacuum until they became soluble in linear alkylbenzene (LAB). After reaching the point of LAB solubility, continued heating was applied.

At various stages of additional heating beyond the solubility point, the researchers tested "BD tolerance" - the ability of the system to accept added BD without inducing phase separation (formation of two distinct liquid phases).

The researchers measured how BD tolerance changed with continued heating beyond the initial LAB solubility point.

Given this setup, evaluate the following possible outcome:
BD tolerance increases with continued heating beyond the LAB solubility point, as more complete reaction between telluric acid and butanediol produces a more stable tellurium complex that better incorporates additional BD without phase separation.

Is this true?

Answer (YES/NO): YES